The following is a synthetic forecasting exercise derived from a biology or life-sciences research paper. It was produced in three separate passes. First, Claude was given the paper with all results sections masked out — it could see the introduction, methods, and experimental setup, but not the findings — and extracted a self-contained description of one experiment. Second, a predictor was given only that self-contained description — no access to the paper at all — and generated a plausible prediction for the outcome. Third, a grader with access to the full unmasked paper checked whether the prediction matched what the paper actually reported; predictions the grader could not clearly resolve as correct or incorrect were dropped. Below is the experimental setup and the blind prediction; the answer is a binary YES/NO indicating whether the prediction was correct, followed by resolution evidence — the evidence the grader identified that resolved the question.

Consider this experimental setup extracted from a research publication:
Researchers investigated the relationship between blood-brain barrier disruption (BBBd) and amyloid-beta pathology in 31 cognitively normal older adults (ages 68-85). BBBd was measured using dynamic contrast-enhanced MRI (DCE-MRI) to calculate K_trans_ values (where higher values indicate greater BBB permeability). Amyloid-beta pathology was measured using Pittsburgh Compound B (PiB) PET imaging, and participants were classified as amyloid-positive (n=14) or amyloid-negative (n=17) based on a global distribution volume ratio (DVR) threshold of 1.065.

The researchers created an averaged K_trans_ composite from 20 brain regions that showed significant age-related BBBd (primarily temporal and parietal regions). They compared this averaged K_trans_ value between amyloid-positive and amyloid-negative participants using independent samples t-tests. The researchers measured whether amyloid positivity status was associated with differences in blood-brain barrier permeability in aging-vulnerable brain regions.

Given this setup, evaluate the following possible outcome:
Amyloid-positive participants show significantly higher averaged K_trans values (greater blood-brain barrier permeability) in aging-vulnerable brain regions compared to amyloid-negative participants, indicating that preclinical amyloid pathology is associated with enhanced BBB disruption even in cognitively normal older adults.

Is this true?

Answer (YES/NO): NO